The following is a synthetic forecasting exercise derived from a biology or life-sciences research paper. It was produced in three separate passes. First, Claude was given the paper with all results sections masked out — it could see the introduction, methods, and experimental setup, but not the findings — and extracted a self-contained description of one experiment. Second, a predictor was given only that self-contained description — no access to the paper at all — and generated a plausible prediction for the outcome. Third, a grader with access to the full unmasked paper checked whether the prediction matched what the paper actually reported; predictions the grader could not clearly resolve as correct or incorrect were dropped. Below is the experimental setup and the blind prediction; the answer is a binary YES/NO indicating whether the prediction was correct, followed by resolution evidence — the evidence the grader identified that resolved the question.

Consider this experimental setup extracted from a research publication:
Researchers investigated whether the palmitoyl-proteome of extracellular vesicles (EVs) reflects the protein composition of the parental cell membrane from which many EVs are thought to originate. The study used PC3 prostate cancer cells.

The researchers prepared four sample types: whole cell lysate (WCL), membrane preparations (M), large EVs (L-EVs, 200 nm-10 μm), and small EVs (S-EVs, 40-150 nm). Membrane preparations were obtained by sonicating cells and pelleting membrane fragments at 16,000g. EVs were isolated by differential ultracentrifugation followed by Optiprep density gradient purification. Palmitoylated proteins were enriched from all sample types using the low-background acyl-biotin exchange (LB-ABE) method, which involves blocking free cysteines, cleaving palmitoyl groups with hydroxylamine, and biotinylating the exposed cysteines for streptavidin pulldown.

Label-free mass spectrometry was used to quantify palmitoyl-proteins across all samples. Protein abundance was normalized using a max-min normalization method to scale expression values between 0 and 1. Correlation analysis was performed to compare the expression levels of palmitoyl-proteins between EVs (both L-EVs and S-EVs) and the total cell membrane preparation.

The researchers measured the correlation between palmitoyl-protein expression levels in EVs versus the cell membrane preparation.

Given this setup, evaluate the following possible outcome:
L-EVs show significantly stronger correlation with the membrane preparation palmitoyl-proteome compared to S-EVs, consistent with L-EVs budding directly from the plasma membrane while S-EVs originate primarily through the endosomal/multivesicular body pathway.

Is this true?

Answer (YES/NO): NO